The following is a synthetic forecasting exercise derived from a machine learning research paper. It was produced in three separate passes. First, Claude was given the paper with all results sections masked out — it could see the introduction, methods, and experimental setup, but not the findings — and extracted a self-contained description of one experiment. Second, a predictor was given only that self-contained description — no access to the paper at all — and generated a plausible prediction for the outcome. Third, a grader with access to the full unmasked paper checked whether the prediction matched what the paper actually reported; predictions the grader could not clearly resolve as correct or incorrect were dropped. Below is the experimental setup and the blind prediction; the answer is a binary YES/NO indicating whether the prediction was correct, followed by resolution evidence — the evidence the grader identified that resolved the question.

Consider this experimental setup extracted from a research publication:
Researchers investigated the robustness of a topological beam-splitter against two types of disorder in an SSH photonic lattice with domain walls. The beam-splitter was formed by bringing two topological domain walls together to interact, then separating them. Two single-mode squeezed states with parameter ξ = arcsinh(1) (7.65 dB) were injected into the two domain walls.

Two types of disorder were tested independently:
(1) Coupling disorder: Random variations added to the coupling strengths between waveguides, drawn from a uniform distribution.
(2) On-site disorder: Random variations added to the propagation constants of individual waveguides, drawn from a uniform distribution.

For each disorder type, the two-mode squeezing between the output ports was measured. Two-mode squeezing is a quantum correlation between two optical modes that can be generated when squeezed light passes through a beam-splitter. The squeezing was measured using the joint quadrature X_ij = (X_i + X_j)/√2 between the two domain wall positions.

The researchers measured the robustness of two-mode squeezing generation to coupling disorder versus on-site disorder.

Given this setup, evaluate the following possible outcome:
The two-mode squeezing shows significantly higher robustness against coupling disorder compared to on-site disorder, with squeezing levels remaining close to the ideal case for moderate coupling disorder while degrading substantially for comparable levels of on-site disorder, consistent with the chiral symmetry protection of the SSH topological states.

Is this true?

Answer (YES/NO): YES